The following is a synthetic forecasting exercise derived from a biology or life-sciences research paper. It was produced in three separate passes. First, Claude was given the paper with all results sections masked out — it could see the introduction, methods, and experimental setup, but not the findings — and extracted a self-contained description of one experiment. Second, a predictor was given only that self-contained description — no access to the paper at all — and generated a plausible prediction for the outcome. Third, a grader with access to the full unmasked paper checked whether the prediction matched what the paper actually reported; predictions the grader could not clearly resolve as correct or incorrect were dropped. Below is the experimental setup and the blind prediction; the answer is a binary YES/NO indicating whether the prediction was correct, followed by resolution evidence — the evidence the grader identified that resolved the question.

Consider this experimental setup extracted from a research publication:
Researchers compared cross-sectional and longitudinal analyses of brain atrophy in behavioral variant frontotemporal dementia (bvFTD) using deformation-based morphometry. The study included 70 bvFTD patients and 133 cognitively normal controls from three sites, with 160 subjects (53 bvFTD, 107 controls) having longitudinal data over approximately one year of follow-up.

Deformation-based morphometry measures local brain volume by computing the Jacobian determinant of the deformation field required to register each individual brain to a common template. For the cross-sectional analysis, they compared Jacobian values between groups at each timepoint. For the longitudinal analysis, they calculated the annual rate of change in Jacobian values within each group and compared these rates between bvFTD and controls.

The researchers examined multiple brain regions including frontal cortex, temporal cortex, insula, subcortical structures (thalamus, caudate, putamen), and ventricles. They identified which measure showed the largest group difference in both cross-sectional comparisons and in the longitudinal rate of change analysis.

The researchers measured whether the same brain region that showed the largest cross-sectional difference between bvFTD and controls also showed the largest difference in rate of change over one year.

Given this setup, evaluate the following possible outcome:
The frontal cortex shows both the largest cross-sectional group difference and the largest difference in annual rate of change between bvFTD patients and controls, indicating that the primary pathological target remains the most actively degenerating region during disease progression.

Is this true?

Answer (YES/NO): NO